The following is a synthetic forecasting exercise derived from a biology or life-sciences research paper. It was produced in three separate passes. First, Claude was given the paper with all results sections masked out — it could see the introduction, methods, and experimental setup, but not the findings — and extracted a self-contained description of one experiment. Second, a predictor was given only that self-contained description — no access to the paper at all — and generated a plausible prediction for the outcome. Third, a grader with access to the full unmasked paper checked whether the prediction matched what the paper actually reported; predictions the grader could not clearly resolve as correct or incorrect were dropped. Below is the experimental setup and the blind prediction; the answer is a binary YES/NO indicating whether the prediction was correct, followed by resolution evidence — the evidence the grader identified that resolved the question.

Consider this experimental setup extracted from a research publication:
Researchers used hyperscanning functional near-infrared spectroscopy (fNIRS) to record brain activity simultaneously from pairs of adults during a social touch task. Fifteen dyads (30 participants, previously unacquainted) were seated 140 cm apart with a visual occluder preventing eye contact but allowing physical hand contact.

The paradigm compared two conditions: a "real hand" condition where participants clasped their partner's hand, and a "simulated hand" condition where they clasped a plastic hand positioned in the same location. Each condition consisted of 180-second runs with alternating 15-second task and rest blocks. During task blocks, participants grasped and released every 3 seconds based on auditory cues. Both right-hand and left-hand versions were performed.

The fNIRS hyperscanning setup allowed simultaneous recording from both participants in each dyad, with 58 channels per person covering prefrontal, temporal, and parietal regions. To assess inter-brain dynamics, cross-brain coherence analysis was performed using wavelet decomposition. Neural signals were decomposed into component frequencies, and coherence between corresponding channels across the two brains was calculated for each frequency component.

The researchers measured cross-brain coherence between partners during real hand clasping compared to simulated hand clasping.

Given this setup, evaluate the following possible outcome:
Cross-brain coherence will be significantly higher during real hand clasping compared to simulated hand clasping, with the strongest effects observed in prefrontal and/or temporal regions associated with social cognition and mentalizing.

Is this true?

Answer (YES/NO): NO